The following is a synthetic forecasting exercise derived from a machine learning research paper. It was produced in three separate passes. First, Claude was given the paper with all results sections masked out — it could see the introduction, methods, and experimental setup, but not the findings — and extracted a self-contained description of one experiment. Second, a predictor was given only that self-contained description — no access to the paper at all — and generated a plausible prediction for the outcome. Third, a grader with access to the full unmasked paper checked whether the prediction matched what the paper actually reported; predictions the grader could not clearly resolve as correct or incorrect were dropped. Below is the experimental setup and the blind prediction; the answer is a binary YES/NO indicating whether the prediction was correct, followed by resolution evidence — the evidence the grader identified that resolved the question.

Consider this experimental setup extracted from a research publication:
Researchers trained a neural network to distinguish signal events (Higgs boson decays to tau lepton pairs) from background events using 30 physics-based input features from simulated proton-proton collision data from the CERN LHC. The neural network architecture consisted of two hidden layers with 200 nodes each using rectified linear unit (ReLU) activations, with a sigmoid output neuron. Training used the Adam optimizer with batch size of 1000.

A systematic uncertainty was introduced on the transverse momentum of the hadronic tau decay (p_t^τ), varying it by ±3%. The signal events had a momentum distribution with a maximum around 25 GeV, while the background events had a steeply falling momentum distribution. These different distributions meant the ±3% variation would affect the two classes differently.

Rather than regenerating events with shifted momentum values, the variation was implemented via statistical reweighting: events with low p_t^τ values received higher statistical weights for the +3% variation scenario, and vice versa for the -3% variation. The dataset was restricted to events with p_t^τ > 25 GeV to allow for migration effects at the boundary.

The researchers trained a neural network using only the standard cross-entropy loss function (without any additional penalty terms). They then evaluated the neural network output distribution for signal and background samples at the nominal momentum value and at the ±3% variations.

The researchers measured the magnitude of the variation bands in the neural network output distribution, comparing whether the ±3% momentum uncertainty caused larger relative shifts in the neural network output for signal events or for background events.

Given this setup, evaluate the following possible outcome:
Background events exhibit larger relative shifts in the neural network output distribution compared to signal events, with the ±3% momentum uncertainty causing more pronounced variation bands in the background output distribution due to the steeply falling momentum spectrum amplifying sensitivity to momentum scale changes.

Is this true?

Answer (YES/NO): YES